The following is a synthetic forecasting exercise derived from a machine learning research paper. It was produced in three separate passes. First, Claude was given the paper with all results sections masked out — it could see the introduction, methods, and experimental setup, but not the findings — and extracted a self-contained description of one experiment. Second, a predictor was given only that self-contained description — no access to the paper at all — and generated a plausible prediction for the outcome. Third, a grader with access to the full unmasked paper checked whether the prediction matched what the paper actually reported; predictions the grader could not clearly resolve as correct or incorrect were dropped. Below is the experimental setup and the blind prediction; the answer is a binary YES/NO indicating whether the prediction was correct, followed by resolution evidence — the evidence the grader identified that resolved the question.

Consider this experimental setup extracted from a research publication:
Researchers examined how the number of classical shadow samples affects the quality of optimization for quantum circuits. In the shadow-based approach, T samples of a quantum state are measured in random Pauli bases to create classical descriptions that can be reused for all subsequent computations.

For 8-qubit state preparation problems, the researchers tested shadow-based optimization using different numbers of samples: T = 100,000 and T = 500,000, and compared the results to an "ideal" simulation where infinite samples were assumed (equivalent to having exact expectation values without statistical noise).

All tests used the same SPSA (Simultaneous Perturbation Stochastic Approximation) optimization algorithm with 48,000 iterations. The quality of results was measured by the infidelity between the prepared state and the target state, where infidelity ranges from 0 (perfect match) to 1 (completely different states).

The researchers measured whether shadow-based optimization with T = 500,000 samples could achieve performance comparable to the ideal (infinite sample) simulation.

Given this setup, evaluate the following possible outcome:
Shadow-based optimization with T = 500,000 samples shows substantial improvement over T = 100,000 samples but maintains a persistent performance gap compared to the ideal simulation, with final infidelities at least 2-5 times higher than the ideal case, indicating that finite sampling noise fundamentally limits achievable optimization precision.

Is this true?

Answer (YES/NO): NO